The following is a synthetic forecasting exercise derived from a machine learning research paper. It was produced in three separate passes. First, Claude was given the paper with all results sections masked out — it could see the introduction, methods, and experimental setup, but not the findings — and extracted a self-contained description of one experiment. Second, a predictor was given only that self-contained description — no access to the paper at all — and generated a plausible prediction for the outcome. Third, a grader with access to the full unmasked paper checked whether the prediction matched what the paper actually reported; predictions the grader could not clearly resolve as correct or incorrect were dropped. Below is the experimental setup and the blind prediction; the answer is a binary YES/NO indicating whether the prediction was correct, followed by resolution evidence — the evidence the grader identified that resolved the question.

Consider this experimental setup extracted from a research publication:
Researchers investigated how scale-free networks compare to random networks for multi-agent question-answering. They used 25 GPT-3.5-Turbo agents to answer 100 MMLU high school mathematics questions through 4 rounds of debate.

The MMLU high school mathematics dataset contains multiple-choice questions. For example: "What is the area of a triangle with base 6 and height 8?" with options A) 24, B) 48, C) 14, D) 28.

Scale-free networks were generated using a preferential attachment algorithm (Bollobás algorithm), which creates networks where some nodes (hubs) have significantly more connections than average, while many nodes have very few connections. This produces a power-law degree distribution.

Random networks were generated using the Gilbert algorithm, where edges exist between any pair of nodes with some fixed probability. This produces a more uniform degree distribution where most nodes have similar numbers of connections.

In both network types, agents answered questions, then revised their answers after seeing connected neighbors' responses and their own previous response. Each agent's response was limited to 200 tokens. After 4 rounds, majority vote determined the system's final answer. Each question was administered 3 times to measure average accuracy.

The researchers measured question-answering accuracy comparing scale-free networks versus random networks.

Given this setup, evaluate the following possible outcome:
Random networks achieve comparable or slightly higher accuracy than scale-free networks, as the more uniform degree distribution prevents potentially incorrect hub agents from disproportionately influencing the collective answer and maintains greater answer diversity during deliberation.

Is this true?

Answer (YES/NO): YES